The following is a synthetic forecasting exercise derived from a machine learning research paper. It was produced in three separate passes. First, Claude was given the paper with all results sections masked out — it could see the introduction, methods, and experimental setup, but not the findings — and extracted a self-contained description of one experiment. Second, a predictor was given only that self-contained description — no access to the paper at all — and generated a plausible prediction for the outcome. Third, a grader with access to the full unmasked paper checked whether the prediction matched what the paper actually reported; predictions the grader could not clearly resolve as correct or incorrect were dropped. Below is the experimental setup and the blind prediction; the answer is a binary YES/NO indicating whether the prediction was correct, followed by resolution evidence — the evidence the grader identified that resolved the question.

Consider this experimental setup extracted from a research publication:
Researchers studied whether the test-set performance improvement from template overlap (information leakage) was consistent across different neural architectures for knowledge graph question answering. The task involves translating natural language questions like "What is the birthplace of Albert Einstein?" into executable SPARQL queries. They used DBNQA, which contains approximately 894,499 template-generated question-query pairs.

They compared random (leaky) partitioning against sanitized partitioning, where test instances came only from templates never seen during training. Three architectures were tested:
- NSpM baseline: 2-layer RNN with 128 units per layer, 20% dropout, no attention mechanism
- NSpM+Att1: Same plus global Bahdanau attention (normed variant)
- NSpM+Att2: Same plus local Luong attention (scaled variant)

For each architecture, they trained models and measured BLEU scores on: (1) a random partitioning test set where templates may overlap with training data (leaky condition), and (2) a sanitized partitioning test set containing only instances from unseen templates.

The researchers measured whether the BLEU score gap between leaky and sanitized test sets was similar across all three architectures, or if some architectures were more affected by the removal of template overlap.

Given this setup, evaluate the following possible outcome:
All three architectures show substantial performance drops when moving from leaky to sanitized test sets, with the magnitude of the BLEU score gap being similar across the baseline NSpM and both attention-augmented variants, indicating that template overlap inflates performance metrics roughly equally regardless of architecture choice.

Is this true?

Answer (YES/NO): NO